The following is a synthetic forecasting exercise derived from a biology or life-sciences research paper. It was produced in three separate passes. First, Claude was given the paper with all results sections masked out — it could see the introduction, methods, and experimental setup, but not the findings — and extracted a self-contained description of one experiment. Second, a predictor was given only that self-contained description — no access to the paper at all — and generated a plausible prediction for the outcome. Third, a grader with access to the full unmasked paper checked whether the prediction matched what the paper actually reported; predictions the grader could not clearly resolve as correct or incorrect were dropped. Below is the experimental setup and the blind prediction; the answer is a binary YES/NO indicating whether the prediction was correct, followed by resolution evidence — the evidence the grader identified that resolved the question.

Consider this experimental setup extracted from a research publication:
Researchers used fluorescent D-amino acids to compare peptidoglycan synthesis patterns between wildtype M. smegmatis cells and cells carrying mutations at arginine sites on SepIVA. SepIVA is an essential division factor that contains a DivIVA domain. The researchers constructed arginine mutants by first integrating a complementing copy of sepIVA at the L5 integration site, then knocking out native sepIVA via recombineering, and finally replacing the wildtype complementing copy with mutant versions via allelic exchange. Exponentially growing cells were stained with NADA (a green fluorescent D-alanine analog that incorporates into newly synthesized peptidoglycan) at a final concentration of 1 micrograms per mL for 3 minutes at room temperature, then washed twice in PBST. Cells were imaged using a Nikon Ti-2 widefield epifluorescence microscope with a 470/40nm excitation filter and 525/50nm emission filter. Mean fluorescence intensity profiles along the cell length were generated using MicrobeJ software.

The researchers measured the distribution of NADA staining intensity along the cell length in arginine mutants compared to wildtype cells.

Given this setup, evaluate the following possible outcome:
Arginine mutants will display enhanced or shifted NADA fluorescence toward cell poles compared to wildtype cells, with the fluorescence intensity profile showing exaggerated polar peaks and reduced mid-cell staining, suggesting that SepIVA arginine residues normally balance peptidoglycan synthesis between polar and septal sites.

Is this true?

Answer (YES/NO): NO